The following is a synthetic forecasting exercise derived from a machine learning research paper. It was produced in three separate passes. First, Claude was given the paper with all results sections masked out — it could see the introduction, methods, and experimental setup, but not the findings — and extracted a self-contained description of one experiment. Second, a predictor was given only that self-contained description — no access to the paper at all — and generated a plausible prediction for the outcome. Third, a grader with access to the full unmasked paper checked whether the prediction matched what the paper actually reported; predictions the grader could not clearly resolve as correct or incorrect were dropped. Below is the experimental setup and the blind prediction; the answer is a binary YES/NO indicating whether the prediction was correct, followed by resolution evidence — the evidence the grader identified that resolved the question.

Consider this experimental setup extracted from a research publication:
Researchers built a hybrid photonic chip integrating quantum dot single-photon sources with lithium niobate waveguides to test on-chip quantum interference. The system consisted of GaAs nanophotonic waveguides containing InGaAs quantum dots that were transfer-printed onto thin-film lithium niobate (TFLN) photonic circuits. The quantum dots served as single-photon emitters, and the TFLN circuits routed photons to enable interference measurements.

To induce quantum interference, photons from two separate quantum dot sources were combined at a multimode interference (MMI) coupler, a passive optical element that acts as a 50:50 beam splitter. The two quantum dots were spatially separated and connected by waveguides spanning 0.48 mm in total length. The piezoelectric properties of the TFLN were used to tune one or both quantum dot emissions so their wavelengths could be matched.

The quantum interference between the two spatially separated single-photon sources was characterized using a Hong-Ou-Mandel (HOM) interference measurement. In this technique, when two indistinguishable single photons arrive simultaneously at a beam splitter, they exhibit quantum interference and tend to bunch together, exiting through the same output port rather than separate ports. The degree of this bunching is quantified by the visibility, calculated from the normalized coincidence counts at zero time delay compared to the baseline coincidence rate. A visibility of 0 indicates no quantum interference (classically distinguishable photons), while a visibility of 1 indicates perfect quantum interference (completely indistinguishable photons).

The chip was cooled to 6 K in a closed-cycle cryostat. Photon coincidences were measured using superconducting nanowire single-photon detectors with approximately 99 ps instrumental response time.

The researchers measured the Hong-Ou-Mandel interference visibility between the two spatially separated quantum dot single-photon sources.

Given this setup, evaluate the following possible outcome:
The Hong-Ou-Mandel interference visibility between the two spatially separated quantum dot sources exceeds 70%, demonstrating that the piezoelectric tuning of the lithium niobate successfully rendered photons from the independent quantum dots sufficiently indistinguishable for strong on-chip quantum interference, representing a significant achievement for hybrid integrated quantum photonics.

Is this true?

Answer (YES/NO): YES